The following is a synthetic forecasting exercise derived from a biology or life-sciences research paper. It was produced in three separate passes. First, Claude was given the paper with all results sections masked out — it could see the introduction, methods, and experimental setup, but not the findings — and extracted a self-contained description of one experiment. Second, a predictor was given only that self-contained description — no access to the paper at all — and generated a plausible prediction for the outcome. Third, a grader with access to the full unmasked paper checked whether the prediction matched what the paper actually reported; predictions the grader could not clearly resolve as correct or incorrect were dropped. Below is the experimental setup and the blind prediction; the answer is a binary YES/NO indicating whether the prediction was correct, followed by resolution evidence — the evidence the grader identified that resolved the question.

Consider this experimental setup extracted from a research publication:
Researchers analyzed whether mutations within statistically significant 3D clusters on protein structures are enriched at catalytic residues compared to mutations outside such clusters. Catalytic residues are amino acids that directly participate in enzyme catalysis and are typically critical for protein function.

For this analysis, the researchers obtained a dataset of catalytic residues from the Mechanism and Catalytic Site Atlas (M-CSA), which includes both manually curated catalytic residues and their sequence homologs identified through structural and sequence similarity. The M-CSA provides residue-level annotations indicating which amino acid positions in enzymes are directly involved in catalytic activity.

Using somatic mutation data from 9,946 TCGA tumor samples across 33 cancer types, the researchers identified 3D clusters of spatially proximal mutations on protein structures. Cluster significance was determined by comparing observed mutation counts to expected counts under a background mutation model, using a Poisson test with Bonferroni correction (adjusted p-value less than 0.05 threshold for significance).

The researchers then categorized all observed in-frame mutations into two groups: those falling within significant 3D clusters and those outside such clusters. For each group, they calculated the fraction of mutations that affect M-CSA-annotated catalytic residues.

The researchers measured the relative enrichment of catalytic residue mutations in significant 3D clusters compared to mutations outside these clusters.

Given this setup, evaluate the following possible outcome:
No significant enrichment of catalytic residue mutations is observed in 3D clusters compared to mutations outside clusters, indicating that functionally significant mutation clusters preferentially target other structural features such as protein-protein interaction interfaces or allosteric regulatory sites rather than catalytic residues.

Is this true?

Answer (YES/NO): NO